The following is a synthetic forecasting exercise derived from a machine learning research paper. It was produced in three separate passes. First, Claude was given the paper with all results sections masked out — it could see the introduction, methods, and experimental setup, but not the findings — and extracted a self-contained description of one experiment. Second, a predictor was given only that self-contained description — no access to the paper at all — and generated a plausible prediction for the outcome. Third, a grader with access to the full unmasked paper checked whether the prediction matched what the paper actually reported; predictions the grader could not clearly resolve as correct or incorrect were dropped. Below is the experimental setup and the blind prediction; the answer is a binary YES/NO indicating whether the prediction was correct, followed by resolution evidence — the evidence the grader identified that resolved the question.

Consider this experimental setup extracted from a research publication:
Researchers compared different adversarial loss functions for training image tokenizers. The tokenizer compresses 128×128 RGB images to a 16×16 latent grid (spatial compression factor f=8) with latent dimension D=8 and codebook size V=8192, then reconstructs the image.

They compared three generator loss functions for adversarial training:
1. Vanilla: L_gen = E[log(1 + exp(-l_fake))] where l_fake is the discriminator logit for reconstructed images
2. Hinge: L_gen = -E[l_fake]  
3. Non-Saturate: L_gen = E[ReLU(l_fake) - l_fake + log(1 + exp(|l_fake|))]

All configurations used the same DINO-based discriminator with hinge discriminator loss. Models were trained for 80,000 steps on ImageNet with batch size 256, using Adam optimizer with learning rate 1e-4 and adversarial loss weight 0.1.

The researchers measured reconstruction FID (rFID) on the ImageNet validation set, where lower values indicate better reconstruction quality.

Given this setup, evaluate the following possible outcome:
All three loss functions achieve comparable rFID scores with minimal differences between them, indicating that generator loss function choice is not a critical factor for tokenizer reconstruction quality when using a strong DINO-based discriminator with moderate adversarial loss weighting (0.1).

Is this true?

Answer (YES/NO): NO